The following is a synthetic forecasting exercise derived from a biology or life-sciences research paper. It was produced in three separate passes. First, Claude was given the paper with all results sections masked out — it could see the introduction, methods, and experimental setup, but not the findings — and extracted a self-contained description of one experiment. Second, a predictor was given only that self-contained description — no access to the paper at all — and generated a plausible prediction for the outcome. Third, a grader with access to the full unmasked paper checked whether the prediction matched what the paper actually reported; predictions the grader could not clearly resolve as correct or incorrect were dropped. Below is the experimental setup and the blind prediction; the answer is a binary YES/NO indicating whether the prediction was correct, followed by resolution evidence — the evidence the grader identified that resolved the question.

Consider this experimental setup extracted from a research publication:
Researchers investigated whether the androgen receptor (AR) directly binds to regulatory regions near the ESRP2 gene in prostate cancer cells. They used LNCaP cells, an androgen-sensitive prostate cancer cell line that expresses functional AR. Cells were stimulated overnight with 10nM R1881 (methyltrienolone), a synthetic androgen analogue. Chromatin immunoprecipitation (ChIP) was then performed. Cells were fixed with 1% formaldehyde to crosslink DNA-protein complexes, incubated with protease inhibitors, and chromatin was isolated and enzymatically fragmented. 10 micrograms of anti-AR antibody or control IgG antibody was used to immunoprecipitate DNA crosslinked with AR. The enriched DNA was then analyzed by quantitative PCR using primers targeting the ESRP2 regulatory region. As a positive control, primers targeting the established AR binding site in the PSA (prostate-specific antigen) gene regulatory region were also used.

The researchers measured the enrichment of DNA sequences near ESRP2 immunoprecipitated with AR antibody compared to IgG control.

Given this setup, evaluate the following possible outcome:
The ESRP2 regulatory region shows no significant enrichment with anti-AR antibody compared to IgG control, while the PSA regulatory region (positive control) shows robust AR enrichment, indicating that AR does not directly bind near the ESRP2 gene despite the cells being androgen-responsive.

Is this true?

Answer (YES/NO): NO